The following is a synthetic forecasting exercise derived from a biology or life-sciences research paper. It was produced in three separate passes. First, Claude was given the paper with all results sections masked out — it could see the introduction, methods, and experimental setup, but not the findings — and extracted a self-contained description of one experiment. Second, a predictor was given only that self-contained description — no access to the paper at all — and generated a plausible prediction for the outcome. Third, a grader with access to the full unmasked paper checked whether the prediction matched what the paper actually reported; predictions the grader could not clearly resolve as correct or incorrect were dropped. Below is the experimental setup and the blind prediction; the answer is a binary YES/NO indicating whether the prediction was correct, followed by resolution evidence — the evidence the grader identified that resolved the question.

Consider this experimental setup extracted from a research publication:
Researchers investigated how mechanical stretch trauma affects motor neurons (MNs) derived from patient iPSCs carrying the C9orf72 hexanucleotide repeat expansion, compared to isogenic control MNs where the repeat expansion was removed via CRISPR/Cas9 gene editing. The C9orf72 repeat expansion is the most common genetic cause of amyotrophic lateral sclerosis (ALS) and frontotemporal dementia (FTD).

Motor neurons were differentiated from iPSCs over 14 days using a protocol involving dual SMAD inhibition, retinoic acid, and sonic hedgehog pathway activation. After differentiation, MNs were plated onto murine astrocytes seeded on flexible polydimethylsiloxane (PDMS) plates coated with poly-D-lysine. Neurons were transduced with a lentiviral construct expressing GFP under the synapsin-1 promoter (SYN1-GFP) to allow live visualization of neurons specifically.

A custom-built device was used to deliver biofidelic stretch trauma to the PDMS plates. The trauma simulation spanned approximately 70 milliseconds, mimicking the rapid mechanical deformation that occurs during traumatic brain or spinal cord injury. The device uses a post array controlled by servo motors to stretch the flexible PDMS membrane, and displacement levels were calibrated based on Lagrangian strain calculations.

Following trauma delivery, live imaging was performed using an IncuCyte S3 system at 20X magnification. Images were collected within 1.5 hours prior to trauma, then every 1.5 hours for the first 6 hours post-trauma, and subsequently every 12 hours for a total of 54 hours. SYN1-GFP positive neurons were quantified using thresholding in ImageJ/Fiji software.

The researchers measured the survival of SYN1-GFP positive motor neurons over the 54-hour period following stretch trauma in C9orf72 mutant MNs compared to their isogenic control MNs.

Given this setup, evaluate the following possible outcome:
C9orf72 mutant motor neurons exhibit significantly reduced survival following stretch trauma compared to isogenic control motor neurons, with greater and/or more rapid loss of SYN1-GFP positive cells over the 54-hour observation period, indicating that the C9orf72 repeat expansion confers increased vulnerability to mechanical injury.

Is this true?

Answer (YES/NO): YES